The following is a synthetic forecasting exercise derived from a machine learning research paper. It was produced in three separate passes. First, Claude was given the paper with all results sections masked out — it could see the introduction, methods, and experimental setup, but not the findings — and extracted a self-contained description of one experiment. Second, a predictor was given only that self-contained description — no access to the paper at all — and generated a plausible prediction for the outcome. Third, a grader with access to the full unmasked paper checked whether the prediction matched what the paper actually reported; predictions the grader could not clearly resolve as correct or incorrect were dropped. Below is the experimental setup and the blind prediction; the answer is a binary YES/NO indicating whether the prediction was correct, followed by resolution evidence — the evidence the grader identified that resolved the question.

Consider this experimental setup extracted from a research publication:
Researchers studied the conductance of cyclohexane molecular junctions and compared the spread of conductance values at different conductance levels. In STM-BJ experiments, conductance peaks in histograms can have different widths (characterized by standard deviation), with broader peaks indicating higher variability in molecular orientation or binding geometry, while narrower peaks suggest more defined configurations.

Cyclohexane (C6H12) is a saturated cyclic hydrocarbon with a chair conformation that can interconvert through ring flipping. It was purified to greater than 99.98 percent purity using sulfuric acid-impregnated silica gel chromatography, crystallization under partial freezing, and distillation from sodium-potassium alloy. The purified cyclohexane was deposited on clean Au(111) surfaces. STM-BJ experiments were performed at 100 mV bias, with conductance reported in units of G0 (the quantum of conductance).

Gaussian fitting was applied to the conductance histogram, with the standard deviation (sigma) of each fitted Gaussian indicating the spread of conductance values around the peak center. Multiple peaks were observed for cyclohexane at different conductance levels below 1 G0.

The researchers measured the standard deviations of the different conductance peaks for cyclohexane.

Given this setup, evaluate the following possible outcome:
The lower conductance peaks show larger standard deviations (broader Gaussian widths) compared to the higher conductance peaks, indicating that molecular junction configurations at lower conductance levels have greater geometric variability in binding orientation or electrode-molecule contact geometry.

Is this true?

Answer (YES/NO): NO